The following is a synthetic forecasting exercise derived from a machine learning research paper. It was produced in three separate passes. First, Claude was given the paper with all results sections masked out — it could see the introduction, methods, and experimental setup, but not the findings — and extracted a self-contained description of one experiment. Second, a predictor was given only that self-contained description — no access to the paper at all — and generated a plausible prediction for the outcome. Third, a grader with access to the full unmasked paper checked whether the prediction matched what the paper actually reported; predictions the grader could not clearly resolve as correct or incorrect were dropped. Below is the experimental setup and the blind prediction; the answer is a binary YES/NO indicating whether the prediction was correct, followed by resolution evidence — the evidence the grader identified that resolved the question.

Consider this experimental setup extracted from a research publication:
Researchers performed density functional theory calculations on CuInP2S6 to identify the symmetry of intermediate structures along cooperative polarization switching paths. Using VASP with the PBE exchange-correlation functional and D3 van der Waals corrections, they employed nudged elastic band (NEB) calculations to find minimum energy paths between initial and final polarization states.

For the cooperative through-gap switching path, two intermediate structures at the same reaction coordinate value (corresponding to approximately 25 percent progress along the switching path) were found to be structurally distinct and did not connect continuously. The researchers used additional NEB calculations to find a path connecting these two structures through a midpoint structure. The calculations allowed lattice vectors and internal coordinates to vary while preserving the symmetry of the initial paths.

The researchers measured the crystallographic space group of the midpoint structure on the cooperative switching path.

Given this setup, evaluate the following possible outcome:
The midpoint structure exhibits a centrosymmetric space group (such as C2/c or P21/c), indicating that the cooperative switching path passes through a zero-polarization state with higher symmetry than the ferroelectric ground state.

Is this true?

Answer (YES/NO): YES